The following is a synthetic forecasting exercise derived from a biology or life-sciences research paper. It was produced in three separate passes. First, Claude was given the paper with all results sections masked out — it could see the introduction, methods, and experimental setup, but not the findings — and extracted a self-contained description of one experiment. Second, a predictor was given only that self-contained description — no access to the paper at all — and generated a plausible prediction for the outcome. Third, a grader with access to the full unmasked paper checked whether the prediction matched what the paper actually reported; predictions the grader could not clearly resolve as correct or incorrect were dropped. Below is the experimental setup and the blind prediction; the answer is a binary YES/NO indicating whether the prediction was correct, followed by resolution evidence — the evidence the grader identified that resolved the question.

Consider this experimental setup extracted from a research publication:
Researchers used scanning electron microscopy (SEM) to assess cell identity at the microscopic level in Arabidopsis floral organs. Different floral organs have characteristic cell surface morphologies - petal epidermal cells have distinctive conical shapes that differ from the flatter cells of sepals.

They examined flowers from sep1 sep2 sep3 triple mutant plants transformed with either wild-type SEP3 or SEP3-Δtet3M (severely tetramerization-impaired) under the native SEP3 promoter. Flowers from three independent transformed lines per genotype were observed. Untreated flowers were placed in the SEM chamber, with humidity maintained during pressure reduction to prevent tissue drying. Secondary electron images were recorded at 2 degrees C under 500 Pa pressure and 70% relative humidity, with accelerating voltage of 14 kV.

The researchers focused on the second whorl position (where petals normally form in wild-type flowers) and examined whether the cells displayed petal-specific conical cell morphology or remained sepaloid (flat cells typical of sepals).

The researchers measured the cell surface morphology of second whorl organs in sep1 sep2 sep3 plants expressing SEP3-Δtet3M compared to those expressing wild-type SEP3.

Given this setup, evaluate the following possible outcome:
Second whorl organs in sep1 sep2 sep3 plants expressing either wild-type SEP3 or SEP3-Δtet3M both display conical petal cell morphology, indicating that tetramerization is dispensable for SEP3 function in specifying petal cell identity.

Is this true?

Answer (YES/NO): NO